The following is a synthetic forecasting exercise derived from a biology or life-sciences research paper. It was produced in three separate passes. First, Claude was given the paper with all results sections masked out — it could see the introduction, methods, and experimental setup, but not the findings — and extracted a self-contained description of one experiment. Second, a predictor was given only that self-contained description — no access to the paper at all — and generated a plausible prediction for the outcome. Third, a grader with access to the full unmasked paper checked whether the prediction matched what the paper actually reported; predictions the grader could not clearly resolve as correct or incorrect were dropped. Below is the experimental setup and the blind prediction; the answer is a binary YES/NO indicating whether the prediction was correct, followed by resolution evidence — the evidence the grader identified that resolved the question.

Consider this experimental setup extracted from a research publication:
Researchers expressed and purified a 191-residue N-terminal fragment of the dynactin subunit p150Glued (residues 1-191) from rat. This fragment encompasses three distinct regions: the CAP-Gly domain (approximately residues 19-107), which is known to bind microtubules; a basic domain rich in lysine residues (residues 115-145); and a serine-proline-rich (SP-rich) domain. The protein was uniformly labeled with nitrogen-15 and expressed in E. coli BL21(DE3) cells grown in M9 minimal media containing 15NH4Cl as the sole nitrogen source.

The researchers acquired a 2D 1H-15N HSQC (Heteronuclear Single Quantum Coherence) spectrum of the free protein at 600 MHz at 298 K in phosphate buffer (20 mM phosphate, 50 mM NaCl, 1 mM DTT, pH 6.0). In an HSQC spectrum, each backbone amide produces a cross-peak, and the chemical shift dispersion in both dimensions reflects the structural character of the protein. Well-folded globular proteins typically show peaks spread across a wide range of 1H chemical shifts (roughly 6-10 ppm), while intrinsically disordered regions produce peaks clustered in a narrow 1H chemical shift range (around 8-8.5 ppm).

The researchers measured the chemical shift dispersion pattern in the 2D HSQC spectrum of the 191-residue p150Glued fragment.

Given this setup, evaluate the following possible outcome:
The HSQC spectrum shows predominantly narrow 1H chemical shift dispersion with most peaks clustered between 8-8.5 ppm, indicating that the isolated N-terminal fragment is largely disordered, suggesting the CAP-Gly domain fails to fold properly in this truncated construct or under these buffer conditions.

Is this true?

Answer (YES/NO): NO